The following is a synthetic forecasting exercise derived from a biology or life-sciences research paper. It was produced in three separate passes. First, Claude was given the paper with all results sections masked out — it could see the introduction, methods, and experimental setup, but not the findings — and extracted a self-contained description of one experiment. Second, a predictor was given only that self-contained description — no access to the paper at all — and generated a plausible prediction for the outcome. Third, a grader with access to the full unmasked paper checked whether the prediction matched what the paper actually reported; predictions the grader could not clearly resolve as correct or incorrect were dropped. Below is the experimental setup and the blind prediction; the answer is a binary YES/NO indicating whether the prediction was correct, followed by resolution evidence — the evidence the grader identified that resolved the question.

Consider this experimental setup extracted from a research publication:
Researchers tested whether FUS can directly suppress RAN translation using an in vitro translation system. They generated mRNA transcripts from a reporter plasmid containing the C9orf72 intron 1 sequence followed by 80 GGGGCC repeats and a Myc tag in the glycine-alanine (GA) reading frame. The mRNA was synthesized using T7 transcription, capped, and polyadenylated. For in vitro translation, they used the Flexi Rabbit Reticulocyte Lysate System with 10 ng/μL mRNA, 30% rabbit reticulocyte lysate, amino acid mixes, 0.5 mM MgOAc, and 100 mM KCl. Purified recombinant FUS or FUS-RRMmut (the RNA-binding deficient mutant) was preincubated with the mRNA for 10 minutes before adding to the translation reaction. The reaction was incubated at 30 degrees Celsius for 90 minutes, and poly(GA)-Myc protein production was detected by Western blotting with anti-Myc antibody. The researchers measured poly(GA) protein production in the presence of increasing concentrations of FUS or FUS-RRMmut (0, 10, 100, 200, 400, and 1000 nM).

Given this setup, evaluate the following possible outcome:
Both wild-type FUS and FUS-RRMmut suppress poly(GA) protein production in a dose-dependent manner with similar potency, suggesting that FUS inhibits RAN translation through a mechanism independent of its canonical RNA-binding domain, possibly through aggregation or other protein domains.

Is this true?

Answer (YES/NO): NO